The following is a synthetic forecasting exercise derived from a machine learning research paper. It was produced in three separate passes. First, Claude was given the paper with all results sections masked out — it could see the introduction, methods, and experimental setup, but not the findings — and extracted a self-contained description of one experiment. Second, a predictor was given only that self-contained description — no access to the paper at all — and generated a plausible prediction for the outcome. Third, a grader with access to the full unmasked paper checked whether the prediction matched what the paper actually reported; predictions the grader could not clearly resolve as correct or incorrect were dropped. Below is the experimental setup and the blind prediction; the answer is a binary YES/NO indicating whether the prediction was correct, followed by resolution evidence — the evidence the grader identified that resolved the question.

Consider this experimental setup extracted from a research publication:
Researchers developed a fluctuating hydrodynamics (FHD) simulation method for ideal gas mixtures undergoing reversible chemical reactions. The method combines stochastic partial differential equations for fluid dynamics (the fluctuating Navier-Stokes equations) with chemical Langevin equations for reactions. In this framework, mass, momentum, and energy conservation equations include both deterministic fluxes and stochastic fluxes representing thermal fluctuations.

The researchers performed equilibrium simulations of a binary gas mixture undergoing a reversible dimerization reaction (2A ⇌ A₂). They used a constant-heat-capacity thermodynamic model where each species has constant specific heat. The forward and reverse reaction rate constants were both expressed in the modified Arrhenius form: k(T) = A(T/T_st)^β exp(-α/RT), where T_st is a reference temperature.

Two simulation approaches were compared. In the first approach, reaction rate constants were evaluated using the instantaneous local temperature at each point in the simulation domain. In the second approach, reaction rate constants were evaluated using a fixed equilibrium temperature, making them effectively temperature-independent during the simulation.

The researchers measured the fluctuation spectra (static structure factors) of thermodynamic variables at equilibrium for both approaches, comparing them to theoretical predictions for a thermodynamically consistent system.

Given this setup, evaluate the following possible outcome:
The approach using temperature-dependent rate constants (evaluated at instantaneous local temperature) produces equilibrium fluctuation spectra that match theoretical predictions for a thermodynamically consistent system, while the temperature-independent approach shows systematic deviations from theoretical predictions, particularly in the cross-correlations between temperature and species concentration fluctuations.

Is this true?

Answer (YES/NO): NO